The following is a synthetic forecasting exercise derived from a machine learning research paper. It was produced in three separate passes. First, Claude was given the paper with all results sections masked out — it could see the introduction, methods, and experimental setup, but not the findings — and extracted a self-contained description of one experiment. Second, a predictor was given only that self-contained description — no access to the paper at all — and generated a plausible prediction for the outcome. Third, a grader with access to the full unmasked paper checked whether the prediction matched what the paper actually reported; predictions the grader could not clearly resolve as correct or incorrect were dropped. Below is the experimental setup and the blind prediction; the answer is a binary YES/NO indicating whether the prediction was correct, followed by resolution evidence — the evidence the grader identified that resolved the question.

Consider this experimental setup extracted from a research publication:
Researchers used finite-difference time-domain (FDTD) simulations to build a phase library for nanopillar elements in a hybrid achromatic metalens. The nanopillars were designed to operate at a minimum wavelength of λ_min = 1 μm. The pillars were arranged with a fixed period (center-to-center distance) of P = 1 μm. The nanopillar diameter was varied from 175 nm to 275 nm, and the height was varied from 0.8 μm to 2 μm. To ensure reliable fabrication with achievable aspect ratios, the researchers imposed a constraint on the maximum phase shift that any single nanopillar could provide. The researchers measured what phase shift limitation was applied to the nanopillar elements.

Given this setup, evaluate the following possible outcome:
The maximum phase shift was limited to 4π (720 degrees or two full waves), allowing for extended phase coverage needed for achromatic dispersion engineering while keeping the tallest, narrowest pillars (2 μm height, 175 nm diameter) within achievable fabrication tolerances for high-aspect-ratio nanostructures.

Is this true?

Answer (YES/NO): NO